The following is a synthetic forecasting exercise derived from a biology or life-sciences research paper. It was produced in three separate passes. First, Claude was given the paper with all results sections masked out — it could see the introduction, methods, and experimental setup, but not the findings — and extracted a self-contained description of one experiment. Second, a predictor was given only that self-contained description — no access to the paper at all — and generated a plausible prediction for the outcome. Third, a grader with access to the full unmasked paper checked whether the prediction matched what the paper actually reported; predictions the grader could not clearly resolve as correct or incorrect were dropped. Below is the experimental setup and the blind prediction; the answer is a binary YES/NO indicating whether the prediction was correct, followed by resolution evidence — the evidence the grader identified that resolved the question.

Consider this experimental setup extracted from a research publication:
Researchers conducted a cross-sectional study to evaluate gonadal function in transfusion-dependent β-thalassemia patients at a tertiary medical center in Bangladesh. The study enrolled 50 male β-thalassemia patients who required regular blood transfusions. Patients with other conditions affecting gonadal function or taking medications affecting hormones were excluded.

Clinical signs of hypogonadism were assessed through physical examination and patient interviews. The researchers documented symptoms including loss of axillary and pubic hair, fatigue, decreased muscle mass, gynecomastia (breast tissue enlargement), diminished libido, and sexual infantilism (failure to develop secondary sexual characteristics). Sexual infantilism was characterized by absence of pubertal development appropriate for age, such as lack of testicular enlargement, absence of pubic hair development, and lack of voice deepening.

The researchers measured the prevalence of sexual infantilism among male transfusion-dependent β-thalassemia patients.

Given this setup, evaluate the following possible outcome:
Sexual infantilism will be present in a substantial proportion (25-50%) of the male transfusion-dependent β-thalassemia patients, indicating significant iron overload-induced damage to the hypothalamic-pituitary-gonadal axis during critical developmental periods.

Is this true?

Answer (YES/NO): NO